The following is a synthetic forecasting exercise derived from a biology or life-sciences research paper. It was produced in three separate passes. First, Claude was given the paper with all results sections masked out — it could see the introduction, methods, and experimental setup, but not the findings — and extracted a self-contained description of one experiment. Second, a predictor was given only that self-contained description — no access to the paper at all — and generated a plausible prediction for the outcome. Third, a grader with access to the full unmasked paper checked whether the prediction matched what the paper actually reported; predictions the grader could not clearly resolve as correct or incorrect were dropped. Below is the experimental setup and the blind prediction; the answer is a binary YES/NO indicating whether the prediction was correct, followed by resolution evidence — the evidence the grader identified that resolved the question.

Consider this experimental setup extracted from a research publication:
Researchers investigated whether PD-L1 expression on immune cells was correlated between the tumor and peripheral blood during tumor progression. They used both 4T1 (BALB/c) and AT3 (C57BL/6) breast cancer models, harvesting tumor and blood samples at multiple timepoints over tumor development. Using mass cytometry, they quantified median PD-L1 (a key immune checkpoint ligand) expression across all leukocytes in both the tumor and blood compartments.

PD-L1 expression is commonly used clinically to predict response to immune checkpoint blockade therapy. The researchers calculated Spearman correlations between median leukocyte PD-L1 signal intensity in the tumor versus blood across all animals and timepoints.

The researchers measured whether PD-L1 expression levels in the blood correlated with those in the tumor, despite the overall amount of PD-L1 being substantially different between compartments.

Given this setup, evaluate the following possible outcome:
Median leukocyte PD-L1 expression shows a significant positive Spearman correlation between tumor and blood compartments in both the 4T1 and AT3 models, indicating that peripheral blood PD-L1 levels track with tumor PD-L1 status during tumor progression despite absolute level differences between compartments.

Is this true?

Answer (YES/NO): YES